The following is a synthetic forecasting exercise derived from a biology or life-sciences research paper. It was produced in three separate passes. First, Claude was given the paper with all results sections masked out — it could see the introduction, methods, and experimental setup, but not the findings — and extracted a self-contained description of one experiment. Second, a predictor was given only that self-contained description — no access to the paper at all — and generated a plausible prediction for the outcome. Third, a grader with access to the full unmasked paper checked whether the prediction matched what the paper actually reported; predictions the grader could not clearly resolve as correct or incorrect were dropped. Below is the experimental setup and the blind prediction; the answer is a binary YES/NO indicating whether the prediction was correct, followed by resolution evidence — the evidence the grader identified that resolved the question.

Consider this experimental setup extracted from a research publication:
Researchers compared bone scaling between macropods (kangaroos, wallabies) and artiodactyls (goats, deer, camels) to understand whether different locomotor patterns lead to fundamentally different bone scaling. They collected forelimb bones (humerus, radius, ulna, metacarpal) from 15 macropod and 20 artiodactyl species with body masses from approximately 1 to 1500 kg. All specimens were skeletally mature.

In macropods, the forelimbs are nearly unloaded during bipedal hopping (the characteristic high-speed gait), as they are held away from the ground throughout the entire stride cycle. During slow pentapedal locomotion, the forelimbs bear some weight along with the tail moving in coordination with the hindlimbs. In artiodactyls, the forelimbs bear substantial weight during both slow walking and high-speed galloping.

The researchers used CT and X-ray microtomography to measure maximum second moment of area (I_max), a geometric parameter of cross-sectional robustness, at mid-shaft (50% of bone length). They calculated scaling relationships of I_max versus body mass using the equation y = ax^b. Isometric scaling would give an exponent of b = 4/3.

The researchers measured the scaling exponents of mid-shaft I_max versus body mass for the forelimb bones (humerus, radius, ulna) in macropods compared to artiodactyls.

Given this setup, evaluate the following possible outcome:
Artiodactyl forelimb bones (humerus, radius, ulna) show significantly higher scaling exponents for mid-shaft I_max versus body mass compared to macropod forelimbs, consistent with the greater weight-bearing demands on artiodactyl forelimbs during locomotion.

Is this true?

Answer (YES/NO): NO